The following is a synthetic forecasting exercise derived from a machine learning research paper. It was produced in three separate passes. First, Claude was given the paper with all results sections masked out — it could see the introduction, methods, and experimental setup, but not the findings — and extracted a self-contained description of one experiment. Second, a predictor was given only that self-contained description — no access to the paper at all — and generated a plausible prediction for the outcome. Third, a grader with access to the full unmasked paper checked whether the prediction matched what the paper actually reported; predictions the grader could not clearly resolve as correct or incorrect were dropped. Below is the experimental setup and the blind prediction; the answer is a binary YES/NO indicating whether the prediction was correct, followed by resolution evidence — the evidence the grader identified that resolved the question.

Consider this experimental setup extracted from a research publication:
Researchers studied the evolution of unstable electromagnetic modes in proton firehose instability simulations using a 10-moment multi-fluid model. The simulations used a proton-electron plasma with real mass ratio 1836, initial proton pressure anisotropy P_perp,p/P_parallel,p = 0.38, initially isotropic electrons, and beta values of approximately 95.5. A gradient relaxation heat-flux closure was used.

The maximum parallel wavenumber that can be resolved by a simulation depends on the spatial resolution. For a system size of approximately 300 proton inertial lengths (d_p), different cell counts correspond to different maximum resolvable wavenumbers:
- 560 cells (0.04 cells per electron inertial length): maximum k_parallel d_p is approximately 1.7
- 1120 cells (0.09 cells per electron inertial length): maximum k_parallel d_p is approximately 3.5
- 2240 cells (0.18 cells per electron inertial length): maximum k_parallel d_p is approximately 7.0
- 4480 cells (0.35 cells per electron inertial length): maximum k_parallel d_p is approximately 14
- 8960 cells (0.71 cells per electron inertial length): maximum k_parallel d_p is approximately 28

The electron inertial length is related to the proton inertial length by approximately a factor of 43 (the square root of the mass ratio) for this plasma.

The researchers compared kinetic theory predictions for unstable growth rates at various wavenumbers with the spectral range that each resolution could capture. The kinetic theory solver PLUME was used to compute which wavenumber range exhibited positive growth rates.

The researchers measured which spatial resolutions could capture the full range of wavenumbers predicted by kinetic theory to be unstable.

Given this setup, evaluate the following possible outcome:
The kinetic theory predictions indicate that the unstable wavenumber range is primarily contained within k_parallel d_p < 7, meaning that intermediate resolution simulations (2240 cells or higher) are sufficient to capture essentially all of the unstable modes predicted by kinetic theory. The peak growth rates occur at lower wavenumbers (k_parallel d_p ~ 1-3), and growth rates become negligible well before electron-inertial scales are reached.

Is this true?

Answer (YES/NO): NO